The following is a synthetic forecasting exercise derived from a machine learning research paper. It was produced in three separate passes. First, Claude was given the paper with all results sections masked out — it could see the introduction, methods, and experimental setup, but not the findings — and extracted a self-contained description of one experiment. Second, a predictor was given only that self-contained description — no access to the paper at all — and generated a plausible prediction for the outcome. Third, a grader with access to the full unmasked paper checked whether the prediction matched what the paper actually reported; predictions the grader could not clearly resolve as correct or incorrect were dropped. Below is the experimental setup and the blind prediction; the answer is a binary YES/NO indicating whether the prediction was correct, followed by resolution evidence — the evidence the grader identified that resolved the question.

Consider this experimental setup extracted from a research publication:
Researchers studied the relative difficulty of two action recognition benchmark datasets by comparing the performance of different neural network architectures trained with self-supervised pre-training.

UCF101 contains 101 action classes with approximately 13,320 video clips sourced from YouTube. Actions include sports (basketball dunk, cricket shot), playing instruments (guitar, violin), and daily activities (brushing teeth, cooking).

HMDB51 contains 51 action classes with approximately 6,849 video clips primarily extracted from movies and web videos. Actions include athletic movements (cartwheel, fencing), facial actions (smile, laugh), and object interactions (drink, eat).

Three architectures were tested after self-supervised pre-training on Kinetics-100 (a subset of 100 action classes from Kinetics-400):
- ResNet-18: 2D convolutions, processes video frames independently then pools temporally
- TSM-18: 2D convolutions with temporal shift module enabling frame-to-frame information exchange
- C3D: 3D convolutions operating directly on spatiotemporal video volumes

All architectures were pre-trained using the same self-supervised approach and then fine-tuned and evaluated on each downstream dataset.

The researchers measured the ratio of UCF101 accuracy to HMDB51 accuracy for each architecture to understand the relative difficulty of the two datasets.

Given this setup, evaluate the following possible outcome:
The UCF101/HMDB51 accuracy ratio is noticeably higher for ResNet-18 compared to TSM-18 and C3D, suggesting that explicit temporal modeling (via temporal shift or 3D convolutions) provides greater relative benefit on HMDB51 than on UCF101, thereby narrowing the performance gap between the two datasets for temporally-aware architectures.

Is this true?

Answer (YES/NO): NO